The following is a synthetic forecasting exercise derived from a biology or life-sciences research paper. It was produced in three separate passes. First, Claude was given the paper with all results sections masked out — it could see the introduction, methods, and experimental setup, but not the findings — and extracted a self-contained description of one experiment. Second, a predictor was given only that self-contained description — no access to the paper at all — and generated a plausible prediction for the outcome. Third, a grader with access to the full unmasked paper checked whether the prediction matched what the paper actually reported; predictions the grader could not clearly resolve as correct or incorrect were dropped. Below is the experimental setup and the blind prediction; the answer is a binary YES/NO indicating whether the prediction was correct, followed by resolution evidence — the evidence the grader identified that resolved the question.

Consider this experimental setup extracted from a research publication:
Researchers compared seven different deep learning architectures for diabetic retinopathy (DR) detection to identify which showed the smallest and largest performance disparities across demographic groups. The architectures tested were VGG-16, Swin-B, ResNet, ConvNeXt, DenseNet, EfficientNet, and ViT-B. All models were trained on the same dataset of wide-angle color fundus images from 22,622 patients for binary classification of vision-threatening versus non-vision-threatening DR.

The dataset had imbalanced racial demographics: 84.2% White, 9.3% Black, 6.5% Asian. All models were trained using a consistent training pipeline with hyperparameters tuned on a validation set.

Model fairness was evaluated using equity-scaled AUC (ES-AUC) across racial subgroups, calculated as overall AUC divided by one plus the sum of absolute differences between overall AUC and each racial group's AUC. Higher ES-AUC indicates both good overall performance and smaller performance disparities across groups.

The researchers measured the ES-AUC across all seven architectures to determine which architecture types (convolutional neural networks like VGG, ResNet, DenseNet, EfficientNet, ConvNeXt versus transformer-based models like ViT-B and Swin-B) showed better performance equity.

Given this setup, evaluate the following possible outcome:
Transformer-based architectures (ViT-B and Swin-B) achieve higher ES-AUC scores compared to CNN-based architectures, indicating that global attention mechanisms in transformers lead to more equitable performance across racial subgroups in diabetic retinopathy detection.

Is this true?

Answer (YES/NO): NO